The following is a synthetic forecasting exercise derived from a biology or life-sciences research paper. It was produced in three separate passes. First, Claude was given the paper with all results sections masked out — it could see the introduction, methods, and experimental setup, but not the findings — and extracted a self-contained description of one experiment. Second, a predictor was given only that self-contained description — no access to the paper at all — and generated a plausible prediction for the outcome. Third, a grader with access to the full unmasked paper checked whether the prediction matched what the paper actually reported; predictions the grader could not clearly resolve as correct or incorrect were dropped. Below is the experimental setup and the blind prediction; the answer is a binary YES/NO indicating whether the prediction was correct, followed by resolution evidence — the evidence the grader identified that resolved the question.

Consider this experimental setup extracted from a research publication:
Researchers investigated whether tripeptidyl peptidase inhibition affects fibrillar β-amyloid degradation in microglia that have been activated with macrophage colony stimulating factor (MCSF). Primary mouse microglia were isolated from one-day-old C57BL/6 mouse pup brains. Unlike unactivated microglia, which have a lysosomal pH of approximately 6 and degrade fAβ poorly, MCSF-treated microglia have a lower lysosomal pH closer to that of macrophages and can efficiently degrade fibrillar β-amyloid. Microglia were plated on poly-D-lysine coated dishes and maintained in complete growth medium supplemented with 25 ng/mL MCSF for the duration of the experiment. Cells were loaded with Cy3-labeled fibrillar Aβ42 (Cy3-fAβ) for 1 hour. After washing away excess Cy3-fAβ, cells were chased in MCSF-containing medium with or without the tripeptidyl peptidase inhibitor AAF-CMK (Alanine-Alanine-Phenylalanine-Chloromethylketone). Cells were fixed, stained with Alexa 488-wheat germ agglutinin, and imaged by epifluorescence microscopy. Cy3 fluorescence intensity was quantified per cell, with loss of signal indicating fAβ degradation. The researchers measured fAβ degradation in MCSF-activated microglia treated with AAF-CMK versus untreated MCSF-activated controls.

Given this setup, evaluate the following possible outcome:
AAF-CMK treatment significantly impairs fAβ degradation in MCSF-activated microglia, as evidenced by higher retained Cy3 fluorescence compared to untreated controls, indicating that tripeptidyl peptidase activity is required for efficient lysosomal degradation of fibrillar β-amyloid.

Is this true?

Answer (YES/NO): YES